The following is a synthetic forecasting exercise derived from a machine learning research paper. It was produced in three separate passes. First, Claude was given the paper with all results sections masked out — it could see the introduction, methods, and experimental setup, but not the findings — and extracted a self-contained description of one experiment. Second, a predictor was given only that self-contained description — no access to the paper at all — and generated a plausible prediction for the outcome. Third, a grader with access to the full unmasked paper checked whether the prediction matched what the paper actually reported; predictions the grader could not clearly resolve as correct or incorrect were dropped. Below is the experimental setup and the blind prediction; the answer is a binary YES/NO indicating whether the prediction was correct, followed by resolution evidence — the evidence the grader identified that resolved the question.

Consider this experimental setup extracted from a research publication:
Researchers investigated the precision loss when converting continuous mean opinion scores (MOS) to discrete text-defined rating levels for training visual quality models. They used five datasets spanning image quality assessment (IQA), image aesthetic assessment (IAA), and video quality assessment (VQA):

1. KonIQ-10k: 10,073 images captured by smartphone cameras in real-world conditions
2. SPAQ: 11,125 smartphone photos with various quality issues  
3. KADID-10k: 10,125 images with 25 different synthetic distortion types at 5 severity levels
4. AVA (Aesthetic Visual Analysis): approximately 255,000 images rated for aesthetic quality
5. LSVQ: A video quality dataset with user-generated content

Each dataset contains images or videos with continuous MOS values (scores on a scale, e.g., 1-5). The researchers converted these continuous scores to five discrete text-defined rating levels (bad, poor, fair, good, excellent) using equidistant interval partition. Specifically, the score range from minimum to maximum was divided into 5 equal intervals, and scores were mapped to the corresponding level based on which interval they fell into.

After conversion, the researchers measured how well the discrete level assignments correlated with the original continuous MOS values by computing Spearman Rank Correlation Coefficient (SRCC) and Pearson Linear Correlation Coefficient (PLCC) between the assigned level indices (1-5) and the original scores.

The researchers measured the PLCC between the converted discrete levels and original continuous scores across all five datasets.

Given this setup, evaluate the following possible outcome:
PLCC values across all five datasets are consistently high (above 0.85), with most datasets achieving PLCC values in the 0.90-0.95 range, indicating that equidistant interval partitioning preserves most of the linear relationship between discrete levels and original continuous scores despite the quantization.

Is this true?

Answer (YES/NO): NO